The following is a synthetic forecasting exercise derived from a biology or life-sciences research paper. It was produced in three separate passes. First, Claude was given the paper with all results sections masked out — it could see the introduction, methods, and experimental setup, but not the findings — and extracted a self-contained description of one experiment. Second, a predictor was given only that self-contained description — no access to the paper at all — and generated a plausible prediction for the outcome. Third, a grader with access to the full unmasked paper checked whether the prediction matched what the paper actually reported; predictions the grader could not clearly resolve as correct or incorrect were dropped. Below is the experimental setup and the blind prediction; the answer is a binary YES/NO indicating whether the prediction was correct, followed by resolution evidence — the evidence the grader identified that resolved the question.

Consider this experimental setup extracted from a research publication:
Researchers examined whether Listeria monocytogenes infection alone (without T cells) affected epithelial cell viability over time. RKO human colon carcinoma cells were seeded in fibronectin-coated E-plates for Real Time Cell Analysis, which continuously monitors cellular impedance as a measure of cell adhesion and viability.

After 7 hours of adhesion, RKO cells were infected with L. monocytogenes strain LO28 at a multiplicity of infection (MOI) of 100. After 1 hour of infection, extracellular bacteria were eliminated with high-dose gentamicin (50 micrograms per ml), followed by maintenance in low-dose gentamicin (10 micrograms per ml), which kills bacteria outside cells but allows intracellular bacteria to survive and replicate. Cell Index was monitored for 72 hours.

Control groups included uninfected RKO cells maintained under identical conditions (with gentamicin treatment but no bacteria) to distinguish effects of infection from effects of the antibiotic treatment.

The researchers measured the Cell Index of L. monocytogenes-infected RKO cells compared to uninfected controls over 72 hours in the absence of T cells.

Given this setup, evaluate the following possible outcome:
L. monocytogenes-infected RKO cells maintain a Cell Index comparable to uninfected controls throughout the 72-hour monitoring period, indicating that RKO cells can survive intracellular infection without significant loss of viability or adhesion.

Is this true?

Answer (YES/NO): NO